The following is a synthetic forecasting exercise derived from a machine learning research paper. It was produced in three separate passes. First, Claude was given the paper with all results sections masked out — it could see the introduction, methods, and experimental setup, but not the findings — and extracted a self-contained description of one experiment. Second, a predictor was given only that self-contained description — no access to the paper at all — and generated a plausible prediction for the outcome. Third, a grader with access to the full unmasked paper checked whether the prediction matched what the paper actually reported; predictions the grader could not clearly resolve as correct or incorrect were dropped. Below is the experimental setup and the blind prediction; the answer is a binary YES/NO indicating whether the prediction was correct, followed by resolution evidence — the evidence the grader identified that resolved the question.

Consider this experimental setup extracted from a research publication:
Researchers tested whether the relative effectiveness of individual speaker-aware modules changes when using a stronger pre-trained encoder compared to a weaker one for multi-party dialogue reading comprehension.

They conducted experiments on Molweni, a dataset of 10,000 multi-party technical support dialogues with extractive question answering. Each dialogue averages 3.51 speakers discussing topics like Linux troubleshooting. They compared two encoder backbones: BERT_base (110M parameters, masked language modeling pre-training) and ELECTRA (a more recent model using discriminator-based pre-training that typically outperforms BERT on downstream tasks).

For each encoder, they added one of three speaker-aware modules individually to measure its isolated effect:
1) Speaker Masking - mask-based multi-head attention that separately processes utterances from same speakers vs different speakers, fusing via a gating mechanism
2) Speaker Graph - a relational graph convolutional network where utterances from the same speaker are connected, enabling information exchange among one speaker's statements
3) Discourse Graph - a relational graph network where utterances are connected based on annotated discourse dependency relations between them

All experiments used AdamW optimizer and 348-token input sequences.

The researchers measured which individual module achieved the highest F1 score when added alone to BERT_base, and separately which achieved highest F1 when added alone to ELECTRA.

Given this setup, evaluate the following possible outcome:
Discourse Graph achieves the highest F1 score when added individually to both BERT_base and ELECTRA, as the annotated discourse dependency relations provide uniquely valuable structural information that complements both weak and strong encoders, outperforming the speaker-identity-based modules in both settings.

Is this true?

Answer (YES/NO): NO